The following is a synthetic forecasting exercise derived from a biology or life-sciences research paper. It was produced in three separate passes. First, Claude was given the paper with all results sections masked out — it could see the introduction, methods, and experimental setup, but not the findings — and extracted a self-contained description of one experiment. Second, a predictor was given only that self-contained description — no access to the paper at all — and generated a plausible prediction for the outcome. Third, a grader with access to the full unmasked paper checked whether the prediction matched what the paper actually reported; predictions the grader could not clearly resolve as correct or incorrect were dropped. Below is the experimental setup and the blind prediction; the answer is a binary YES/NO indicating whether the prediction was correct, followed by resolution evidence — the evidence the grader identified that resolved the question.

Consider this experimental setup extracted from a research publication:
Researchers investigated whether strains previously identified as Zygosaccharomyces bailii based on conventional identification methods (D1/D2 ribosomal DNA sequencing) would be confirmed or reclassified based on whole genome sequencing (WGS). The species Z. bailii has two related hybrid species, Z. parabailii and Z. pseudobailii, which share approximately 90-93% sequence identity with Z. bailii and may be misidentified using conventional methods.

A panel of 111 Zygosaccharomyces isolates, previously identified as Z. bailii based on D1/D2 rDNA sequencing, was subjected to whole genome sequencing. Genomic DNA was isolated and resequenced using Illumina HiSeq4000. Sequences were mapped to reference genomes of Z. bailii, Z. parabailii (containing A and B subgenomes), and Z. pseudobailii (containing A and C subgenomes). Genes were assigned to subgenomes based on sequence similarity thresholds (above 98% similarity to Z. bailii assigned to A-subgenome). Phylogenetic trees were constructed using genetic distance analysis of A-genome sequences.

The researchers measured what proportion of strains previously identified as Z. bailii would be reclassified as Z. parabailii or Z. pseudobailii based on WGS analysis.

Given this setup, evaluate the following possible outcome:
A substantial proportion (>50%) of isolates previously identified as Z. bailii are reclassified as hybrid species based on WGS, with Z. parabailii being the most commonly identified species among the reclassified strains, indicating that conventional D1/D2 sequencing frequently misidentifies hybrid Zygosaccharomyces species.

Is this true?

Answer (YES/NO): YES